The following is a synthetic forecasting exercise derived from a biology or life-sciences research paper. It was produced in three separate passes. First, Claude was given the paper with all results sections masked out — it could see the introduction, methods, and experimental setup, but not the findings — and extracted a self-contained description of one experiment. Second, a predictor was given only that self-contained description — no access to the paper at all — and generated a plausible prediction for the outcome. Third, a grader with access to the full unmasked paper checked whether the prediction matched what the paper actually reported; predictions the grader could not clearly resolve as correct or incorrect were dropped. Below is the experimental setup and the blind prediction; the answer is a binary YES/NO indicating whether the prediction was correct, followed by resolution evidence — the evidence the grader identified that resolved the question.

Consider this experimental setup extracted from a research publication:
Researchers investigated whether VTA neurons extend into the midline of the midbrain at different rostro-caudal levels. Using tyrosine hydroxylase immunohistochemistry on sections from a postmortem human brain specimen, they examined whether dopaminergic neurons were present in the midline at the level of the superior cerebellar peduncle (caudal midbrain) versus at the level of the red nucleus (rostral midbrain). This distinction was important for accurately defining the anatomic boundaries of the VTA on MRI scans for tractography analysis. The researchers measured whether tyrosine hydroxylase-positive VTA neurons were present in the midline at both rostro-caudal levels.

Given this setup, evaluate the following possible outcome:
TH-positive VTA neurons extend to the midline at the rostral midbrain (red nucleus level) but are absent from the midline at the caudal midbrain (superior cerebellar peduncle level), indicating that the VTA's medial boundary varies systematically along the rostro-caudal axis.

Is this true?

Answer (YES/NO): YES